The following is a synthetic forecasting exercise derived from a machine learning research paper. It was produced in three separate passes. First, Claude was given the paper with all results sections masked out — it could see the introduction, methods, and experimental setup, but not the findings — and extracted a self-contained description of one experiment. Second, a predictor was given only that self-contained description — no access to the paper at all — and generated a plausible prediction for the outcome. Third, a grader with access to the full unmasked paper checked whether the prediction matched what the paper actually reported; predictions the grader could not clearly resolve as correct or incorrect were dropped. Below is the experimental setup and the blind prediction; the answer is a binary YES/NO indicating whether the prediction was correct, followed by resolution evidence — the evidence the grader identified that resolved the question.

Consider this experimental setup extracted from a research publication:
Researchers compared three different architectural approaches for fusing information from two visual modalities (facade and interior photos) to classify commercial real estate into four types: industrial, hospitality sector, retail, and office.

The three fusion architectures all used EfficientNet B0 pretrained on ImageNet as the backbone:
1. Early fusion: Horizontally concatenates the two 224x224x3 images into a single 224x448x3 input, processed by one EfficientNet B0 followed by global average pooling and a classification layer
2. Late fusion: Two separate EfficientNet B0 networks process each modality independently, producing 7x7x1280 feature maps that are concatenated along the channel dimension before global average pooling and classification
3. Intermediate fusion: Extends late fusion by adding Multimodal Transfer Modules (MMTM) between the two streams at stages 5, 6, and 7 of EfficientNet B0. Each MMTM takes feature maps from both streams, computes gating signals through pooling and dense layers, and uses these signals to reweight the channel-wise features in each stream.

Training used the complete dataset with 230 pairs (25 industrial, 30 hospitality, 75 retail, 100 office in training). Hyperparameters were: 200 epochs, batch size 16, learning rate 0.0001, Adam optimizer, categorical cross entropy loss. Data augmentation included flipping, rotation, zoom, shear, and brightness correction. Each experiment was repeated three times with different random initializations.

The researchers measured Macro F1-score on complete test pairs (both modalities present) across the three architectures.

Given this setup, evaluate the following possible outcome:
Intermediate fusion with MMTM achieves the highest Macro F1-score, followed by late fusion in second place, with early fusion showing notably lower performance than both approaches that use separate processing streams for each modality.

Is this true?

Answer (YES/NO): NO